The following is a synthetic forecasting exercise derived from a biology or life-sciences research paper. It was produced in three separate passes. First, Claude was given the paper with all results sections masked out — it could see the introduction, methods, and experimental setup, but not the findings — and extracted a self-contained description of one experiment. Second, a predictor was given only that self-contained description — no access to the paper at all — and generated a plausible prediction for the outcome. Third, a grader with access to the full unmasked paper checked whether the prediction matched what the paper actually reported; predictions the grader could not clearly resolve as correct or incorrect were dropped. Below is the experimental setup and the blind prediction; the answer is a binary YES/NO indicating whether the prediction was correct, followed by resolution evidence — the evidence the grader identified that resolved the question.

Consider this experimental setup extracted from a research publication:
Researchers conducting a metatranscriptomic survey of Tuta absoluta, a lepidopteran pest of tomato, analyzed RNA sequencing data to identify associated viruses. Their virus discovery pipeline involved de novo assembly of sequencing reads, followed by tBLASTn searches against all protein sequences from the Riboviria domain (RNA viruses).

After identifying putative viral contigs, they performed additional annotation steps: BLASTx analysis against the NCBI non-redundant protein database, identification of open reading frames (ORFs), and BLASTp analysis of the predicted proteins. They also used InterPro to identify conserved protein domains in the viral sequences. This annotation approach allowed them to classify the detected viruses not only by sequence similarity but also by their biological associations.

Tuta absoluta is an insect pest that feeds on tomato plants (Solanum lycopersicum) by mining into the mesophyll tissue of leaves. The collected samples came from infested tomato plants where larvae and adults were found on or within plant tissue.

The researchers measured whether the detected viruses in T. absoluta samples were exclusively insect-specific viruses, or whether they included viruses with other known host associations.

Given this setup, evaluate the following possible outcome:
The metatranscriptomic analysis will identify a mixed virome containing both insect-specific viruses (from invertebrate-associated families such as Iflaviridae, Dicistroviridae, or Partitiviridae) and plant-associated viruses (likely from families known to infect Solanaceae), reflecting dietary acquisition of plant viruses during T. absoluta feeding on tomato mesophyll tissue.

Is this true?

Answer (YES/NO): YES